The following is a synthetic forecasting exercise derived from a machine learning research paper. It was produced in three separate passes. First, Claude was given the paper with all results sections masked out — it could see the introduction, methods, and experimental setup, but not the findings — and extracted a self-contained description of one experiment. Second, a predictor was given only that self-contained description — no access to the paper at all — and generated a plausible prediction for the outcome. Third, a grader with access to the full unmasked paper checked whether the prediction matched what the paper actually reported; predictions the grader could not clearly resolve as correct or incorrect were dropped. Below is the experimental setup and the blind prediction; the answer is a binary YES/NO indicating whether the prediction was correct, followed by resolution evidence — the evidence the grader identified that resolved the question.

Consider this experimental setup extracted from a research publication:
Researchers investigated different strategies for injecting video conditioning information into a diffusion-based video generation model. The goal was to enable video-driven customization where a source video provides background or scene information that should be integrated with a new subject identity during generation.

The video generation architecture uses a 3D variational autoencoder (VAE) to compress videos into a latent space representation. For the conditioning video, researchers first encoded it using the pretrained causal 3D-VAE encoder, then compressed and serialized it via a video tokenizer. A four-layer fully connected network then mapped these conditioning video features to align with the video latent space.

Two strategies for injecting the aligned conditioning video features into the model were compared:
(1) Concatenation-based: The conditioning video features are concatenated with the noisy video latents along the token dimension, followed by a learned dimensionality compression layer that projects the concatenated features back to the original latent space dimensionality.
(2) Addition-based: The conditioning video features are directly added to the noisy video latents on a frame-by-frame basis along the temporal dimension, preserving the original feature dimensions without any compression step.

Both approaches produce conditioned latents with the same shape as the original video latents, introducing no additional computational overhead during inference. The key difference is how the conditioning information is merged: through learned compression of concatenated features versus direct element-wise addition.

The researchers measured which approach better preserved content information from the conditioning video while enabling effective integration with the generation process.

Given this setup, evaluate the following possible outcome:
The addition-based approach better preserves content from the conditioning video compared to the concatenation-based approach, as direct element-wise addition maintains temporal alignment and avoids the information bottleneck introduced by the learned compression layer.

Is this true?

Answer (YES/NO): YES